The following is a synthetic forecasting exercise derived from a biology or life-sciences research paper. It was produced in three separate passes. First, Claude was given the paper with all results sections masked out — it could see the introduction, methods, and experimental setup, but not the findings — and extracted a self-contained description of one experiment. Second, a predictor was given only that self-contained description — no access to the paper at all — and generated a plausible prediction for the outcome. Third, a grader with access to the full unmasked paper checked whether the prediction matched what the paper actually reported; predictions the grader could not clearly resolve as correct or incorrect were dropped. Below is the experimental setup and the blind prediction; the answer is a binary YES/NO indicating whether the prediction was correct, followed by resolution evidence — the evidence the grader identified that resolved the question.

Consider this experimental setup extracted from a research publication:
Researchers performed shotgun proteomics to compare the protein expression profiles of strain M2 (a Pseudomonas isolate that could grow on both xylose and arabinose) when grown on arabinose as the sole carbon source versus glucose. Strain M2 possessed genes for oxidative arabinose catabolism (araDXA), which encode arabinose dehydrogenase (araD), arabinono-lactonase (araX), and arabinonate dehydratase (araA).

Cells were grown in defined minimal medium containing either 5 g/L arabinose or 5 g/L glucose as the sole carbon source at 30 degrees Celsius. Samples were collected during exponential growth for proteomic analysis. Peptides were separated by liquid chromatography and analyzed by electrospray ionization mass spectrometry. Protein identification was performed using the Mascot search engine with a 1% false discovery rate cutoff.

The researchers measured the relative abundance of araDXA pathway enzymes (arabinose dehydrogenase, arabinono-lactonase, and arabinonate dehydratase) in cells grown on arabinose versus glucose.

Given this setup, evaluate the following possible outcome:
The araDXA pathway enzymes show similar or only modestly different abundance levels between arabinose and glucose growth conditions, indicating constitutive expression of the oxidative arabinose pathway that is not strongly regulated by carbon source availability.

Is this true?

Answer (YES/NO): NO